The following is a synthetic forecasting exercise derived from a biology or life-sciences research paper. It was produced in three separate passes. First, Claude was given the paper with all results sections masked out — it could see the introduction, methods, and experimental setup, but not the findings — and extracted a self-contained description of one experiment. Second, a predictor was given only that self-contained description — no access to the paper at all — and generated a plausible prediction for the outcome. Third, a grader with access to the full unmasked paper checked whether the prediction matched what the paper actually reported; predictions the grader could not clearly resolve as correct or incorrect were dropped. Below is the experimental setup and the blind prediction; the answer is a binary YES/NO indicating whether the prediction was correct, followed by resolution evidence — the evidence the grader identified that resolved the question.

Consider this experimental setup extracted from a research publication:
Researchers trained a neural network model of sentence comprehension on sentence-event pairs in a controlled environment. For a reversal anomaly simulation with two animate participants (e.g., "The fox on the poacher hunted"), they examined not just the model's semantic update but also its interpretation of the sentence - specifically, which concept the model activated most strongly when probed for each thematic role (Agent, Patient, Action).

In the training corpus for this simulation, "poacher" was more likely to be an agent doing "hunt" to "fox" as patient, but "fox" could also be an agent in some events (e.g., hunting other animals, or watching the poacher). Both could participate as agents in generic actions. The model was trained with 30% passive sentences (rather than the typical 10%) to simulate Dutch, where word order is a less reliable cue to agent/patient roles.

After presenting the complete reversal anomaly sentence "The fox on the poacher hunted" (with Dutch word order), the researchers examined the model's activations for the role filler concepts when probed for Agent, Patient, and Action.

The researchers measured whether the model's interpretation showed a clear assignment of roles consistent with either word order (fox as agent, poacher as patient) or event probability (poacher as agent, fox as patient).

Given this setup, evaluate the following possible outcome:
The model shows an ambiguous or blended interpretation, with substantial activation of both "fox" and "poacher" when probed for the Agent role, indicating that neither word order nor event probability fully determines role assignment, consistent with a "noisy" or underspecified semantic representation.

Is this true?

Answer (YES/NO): YES